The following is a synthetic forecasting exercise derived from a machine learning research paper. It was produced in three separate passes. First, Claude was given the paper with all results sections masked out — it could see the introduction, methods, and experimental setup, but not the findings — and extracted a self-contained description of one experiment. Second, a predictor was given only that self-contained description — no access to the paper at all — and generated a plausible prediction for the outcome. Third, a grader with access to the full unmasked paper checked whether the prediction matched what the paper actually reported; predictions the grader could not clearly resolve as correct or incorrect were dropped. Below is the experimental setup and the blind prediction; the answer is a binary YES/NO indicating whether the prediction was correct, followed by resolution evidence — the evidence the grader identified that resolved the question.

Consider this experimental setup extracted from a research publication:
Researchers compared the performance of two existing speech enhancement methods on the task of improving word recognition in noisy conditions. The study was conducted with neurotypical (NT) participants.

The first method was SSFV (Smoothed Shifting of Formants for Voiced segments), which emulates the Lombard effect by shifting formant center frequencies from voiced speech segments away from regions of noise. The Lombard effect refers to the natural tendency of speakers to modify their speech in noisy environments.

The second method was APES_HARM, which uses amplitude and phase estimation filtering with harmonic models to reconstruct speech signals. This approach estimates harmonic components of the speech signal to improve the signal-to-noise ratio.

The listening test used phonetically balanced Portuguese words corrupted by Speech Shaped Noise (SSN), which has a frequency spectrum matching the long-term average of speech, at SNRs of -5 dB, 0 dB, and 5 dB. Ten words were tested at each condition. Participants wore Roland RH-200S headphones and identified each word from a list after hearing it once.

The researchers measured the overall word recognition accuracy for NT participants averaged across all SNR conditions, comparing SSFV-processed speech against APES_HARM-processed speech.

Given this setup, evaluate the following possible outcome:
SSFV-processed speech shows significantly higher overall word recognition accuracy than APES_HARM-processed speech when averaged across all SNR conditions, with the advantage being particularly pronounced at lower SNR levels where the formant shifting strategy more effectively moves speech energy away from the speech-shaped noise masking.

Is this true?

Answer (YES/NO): NO